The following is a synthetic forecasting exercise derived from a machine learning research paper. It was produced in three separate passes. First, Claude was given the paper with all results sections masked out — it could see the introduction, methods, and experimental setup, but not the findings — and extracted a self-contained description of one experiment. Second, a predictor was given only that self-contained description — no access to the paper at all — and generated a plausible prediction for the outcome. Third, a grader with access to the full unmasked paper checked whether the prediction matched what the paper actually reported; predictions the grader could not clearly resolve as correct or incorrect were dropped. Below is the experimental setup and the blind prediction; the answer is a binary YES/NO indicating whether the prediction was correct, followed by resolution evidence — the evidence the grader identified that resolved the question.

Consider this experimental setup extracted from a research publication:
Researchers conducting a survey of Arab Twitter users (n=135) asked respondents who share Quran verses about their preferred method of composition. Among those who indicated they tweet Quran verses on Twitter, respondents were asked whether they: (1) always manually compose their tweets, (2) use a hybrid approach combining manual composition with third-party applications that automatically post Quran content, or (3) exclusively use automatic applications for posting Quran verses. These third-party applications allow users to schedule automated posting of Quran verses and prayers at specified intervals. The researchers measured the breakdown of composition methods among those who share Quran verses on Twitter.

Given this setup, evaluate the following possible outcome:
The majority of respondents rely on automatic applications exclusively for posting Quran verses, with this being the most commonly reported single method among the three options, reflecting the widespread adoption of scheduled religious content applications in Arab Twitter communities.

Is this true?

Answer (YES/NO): NO